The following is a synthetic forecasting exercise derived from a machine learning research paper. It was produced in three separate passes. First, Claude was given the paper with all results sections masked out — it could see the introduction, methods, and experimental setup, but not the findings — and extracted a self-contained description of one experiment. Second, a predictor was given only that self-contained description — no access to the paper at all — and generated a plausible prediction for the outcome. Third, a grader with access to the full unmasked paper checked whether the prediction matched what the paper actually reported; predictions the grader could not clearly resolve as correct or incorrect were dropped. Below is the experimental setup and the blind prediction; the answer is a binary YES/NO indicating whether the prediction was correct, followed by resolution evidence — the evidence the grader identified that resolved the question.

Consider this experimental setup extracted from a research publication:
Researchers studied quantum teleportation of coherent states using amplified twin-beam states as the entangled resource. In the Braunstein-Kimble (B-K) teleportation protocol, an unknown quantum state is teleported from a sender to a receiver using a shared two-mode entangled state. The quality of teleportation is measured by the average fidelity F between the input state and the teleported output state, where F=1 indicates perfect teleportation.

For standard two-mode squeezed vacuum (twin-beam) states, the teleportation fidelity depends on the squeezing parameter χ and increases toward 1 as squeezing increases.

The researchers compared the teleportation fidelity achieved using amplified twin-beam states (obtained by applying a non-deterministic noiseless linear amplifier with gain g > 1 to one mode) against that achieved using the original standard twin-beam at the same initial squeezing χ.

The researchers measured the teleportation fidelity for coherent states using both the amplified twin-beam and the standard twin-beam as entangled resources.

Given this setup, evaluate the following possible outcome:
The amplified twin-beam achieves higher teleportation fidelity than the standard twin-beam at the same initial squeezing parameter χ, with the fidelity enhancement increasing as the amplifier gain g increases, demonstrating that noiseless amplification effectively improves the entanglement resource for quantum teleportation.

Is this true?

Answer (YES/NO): NO